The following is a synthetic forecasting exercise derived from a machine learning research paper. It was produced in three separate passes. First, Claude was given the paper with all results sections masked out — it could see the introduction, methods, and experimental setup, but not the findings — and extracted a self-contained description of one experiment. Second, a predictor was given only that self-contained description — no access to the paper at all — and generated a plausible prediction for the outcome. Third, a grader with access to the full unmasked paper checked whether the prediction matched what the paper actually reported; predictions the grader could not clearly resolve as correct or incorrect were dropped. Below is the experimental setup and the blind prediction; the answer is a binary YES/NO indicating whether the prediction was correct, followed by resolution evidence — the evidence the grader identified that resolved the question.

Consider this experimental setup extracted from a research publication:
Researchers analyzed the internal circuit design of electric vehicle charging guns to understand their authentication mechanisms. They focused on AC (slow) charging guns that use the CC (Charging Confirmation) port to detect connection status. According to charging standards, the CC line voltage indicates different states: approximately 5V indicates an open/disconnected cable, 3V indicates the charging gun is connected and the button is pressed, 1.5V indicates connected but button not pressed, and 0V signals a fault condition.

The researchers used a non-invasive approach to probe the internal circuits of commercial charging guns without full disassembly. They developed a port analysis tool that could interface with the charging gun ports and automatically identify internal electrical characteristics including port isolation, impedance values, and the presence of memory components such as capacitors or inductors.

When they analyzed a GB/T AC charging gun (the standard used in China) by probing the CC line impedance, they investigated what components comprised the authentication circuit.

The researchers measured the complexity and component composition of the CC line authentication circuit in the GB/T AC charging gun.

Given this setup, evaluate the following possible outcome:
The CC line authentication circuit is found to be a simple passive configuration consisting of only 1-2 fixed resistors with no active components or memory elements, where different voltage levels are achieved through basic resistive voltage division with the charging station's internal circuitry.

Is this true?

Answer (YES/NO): YES